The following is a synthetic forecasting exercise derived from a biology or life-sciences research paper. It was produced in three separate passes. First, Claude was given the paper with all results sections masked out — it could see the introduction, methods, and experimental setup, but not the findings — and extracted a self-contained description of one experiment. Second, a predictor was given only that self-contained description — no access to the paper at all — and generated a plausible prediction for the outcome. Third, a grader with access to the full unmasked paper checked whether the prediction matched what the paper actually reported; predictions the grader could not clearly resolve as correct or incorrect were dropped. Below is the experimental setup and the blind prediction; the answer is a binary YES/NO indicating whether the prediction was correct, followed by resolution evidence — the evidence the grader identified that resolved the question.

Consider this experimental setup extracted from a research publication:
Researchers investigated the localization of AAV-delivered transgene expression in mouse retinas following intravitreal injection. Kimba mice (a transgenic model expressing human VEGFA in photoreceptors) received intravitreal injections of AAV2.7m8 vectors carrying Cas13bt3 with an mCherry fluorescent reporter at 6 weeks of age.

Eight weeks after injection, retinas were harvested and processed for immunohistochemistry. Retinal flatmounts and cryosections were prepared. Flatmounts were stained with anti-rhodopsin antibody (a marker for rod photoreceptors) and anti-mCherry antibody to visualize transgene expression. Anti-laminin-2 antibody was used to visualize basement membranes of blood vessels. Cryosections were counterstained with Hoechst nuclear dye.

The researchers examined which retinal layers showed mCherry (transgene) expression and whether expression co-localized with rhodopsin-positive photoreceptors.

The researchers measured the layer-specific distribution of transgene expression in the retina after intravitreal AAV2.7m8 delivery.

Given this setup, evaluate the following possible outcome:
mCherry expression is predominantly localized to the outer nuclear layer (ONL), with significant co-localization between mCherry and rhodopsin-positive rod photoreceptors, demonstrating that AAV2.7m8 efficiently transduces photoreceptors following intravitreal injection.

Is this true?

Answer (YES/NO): NO